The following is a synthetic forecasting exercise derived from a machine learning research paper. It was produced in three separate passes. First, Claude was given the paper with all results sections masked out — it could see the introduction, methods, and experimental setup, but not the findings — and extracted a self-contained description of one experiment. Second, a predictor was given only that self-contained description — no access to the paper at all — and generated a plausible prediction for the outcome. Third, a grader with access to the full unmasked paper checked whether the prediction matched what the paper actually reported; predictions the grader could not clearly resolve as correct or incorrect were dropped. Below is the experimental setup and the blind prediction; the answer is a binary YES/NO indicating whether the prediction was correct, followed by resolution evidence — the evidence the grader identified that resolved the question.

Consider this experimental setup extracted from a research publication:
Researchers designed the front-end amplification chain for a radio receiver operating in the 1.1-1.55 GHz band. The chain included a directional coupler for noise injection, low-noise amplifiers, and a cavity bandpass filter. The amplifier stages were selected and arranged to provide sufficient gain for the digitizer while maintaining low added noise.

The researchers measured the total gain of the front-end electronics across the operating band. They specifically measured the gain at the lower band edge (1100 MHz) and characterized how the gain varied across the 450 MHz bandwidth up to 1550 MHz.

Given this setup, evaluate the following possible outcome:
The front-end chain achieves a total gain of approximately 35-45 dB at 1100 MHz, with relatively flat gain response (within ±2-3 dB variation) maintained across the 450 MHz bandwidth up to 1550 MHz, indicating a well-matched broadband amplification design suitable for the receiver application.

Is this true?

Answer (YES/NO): NO